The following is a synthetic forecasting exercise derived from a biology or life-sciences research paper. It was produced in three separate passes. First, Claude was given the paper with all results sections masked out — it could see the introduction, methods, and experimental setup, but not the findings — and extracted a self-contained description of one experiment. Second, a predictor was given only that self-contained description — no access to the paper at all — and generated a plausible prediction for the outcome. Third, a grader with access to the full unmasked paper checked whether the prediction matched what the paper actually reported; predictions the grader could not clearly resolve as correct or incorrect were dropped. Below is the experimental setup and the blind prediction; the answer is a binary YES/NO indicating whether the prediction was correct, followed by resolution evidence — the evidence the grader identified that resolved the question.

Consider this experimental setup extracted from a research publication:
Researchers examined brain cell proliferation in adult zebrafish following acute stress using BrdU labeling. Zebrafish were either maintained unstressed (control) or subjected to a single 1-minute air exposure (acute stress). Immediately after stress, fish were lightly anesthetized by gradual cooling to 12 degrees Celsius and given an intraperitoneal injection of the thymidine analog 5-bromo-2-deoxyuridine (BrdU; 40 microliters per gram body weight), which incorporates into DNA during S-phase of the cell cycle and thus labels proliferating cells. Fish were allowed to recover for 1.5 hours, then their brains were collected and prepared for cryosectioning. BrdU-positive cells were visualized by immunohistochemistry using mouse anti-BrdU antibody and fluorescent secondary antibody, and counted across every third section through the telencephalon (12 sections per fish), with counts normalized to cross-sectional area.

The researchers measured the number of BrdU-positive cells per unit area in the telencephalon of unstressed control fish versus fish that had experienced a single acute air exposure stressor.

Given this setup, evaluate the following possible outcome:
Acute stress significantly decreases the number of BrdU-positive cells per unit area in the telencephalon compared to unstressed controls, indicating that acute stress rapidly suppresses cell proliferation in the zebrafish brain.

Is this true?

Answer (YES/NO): NO